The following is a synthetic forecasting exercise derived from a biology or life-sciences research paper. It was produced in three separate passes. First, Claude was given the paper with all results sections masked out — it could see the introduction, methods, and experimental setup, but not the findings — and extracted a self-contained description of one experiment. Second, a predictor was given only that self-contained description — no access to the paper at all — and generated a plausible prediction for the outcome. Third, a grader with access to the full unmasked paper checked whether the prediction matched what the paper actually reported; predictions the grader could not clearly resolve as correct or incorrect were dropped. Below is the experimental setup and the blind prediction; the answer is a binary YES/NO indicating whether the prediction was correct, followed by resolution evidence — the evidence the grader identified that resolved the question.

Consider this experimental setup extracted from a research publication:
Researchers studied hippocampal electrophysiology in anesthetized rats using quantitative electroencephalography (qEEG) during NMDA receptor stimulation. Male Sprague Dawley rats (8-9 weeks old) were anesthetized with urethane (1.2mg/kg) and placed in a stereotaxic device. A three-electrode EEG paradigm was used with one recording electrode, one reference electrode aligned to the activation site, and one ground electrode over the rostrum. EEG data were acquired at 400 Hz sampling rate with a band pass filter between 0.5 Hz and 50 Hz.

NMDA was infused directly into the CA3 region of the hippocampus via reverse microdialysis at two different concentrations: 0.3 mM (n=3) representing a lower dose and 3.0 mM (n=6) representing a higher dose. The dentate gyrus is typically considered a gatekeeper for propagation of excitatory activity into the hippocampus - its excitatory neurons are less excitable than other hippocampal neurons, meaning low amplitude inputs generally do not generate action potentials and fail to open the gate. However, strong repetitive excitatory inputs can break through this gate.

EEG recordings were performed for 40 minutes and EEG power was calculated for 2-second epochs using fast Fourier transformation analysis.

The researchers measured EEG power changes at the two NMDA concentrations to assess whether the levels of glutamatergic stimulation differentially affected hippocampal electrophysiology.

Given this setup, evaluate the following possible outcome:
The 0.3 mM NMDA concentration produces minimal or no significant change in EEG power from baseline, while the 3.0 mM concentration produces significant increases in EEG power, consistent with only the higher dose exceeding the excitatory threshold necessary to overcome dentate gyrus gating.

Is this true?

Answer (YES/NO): YES